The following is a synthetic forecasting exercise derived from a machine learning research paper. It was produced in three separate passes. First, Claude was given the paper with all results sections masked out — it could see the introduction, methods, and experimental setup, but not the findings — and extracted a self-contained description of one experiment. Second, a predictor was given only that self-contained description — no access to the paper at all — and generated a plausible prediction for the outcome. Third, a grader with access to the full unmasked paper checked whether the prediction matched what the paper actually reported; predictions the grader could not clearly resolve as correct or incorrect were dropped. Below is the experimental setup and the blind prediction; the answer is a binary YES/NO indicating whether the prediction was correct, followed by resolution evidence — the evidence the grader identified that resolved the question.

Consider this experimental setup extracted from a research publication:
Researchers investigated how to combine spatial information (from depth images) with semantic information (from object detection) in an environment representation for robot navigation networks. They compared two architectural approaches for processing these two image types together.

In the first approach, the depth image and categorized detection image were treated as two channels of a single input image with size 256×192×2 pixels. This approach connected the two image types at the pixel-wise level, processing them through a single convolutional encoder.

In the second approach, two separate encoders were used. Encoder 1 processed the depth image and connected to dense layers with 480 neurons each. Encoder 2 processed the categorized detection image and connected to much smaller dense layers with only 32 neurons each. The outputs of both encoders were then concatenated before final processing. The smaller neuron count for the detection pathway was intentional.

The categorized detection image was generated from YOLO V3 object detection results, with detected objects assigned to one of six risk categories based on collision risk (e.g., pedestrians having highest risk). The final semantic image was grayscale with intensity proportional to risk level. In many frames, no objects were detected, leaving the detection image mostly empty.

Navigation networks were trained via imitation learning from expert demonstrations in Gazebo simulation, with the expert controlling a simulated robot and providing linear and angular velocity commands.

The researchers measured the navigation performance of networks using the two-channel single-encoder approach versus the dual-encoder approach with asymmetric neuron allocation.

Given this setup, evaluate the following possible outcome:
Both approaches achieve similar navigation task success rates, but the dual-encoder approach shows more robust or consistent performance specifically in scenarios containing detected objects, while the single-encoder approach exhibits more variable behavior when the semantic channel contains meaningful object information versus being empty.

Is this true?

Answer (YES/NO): NO